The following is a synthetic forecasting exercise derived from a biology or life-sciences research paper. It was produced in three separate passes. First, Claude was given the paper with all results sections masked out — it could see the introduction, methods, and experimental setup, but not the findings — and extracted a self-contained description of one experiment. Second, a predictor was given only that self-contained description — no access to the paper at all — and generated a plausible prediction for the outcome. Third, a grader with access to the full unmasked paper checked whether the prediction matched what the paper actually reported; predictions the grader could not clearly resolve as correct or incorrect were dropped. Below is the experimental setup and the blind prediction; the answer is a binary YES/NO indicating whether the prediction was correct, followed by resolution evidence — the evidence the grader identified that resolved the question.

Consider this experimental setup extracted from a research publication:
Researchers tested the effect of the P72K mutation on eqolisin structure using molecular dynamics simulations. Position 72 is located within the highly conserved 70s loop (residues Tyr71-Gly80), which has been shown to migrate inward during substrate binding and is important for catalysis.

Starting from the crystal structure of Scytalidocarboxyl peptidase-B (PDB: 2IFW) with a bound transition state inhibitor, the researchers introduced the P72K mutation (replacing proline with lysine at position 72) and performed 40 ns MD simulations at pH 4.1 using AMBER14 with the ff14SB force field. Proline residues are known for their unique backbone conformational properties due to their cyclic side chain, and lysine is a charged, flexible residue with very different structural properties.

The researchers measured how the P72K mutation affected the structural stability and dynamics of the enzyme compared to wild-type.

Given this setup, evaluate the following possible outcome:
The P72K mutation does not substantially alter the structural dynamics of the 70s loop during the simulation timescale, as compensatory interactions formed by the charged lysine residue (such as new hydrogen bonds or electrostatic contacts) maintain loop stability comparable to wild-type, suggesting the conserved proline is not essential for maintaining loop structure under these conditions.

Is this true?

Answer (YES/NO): NO